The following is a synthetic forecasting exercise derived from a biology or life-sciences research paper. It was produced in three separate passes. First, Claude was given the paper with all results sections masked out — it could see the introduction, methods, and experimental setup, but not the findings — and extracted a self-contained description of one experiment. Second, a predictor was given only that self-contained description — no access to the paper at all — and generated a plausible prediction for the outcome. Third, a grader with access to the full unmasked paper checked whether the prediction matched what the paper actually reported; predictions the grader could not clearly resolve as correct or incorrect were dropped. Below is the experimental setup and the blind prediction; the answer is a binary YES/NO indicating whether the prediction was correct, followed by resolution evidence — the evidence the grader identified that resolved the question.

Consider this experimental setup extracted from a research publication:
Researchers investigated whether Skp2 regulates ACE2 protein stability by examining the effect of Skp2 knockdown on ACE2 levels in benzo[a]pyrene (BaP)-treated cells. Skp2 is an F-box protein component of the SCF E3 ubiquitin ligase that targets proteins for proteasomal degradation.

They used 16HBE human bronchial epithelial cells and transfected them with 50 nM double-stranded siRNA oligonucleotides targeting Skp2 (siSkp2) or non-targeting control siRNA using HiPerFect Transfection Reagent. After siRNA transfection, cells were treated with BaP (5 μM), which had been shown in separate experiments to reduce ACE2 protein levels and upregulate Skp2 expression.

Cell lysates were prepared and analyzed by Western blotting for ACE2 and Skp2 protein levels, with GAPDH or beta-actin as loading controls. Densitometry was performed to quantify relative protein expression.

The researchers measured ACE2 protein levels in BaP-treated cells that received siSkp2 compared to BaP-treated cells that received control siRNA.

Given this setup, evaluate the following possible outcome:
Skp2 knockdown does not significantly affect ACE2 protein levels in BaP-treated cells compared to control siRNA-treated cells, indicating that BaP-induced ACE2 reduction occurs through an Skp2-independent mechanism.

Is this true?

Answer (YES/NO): NO